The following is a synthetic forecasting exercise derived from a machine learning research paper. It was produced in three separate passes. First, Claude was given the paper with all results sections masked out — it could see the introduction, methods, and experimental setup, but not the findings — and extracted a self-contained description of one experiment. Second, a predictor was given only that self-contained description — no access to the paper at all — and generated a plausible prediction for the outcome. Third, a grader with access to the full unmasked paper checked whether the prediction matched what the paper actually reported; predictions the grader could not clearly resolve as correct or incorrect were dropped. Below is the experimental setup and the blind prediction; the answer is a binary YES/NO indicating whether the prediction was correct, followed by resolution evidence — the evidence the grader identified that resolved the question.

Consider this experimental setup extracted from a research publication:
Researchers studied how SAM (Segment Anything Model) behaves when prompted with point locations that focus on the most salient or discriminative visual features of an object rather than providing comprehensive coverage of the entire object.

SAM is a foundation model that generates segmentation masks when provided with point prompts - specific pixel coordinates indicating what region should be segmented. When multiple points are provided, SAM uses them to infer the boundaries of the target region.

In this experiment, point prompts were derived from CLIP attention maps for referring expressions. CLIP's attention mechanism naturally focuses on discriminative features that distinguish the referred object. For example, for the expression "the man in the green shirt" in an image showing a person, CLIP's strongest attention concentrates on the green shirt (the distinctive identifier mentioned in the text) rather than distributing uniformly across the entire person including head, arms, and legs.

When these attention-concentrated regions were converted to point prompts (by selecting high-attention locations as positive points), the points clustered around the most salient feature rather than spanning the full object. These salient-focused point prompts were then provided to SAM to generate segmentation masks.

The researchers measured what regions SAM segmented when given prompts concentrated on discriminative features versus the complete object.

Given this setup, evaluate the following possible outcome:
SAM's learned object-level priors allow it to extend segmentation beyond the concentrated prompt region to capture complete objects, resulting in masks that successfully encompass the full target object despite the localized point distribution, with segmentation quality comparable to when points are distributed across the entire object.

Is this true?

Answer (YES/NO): NO